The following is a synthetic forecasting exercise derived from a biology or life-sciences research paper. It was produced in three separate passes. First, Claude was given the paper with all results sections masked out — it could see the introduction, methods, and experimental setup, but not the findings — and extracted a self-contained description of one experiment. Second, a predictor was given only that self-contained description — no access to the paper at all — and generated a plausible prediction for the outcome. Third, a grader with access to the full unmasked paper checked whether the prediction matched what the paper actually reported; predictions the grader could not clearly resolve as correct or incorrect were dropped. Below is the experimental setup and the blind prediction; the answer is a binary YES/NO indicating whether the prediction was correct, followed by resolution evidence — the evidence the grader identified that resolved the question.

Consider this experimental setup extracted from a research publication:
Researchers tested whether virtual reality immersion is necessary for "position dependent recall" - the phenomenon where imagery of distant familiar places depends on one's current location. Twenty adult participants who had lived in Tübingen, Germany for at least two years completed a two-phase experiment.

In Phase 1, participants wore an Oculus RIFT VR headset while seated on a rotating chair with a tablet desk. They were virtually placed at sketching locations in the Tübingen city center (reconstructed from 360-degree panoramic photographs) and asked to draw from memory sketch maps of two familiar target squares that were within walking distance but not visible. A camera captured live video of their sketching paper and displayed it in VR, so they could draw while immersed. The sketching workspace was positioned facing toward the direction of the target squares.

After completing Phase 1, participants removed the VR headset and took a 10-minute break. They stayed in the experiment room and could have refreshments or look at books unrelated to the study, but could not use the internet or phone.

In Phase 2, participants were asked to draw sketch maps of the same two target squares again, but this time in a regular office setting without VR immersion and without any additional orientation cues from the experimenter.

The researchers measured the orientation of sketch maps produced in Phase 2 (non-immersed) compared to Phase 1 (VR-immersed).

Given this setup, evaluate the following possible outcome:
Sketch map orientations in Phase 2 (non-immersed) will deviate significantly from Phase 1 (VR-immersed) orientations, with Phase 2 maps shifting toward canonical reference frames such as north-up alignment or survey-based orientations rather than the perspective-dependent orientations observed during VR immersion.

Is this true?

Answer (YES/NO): NO